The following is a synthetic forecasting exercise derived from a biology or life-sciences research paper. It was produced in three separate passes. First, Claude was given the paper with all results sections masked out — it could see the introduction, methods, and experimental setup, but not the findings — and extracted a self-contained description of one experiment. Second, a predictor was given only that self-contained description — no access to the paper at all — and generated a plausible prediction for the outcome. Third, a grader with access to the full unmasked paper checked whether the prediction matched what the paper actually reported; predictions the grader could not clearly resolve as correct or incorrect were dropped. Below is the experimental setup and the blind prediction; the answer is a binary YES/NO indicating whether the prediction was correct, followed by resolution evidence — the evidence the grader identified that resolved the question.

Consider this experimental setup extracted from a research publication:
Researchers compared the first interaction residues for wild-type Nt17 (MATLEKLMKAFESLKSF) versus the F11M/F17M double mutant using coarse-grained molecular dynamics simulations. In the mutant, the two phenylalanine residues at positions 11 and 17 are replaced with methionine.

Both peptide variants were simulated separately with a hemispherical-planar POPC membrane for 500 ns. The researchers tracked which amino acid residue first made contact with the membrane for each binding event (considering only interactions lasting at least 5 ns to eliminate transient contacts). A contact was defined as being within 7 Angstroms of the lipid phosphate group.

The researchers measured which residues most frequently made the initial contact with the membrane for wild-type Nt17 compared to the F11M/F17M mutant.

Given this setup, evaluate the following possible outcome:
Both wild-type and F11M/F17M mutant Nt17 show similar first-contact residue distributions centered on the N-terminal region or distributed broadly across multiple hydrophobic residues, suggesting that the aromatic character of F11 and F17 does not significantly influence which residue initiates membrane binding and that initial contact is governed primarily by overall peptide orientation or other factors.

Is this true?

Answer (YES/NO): NO